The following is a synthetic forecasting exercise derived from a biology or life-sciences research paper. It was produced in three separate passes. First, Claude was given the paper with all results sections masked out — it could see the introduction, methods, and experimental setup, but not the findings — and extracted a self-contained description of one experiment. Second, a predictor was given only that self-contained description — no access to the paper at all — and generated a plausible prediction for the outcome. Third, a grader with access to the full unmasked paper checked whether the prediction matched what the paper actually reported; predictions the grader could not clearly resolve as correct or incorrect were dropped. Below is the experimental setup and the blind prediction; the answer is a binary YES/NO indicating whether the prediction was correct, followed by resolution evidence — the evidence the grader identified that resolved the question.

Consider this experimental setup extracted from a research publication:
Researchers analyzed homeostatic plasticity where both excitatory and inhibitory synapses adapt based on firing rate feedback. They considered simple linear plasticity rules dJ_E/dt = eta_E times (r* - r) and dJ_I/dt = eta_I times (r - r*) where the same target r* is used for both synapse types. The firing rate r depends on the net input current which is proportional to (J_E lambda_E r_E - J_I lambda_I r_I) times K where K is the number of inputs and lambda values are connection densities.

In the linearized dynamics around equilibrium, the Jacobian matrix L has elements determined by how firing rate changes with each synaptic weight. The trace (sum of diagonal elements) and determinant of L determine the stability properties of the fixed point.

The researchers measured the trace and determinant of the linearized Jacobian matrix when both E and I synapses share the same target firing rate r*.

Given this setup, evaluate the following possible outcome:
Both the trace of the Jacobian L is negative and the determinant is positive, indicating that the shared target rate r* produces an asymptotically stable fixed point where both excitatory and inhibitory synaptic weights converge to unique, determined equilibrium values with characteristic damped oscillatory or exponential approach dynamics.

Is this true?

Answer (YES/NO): NO